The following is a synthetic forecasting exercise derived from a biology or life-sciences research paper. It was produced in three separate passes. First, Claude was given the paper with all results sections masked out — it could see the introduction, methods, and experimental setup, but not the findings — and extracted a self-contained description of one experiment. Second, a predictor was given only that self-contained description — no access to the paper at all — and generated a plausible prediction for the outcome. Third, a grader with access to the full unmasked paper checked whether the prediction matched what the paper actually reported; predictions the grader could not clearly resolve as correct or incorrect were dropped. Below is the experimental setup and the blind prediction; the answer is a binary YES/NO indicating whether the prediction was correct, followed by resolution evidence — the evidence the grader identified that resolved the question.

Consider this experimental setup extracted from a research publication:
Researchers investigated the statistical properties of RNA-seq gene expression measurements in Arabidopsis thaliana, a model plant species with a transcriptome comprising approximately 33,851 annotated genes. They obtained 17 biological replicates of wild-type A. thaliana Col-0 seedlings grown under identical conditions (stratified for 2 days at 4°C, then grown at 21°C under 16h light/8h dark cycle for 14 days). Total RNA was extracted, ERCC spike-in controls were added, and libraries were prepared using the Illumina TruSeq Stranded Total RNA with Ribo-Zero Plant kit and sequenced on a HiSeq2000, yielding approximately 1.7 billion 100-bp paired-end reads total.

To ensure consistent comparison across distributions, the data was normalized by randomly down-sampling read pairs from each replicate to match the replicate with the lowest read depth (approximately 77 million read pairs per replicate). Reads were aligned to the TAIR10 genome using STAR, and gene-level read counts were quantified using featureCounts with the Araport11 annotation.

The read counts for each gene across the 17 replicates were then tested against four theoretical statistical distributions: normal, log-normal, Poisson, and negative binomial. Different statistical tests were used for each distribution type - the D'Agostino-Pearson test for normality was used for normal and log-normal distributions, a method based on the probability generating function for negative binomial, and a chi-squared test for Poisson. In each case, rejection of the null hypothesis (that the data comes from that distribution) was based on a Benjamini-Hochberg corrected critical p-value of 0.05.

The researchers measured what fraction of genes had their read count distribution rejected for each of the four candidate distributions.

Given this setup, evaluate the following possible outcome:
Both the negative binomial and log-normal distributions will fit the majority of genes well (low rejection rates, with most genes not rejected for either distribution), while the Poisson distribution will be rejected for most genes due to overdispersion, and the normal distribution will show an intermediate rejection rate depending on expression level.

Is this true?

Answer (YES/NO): YES